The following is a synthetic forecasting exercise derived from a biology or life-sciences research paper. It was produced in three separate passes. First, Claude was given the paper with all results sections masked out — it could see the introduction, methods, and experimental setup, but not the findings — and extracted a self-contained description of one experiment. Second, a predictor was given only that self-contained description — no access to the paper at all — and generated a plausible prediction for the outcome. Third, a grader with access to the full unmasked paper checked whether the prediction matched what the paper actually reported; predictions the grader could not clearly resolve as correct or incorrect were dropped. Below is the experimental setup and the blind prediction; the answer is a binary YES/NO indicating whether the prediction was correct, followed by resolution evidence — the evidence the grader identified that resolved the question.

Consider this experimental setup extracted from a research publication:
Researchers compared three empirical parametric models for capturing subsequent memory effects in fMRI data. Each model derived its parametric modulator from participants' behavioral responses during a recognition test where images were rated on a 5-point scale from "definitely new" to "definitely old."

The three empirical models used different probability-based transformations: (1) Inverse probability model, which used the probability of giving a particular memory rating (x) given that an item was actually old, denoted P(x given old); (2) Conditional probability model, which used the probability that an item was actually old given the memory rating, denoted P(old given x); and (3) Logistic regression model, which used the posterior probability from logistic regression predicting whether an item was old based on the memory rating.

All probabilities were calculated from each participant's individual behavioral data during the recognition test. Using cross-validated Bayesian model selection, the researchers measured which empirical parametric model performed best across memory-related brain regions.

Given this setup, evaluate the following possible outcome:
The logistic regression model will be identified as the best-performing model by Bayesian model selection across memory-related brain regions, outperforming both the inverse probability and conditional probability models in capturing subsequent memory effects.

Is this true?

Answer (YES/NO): NO